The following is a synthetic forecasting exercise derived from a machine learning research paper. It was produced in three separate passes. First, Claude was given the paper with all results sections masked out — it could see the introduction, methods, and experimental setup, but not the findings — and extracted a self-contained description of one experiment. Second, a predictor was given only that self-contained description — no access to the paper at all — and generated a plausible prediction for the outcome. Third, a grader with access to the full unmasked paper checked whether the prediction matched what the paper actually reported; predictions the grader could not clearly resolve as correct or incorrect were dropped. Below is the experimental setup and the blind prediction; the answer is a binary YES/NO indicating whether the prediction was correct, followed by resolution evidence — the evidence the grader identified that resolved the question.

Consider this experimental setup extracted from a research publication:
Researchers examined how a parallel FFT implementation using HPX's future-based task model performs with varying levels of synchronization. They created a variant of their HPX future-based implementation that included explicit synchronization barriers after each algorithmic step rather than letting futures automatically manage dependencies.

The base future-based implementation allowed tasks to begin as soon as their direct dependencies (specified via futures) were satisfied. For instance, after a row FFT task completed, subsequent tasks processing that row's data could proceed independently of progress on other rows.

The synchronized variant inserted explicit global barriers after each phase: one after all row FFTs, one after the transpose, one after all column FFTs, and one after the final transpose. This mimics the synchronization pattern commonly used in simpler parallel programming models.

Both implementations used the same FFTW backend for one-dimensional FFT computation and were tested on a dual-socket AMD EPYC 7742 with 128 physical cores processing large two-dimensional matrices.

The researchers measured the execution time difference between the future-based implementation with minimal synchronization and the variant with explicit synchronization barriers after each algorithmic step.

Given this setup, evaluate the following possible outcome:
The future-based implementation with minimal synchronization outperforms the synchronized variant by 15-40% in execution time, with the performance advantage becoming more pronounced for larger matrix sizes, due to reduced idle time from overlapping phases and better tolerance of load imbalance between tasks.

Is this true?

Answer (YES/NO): NO